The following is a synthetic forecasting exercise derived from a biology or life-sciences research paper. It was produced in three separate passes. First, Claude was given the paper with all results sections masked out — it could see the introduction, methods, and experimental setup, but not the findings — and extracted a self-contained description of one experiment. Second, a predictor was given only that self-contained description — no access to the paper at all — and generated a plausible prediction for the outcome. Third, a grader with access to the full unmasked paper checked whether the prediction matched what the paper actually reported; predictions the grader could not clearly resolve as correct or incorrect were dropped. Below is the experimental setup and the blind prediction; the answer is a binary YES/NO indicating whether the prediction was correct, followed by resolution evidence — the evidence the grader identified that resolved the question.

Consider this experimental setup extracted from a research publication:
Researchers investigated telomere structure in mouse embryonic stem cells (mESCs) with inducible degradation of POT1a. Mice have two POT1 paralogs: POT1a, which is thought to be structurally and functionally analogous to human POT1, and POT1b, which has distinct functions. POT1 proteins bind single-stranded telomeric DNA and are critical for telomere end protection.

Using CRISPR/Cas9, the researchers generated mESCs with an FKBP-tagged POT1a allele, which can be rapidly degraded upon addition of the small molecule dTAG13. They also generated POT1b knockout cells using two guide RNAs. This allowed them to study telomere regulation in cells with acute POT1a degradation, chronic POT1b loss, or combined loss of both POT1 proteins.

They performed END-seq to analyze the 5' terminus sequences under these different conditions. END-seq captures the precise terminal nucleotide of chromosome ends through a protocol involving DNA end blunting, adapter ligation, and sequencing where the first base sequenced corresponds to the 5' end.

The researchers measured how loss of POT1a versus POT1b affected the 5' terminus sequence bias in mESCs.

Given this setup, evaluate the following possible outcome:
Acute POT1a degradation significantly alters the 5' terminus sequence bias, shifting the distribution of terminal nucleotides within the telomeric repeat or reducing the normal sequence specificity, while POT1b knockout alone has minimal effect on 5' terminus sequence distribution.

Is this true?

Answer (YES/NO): YES